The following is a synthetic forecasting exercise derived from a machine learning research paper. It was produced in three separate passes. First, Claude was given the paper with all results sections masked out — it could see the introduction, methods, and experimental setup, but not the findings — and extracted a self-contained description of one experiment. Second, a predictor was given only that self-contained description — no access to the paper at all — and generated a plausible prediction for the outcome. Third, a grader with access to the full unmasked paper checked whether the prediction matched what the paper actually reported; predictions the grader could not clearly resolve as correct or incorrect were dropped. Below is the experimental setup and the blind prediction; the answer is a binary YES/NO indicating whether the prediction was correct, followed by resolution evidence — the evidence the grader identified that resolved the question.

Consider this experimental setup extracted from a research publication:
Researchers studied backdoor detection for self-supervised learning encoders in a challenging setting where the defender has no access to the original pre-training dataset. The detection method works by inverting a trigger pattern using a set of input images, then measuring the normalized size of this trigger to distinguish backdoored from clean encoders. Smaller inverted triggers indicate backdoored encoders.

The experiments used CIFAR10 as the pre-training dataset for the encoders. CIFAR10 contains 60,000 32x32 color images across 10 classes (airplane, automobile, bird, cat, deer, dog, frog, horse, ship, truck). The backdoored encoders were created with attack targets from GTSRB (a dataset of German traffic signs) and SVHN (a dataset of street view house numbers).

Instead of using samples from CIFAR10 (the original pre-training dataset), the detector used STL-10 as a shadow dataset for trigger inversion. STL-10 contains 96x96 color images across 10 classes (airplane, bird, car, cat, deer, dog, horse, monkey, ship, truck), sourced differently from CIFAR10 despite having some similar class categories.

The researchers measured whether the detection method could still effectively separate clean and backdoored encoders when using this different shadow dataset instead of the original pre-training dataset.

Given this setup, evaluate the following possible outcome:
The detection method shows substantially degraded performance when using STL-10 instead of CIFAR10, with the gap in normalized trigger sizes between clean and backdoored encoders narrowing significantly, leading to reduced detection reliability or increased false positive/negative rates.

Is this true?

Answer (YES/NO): NO